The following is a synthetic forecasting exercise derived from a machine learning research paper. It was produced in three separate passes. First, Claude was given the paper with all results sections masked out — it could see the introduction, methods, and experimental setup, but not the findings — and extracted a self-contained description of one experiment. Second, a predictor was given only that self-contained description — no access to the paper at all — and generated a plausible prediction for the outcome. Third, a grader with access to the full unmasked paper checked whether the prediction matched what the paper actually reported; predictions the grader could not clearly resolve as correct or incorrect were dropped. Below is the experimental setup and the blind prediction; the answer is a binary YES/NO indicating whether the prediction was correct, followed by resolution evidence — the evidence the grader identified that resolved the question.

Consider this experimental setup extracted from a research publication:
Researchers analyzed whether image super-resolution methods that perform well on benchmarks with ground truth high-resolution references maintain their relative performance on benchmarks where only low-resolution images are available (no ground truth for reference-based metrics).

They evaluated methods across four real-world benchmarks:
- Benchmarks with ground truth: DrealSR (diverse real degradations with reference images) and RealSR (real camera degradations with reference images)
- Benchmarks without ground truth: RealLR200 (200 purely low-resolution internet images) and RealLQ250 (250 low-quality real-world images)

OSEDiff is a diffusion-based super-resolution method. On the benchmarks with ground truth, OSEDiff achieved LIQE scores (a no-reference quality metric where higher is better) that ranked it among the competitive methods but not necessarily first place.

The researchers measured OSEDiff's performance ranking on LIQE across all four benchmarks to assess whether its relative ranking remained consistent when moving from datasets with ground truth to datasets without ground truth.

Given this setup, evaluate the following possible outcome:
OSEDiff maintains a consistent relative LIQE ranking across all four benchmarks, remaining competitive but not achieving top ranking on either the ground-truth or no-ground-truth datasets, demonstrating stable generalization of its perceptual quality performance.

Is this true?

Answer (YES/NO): NO